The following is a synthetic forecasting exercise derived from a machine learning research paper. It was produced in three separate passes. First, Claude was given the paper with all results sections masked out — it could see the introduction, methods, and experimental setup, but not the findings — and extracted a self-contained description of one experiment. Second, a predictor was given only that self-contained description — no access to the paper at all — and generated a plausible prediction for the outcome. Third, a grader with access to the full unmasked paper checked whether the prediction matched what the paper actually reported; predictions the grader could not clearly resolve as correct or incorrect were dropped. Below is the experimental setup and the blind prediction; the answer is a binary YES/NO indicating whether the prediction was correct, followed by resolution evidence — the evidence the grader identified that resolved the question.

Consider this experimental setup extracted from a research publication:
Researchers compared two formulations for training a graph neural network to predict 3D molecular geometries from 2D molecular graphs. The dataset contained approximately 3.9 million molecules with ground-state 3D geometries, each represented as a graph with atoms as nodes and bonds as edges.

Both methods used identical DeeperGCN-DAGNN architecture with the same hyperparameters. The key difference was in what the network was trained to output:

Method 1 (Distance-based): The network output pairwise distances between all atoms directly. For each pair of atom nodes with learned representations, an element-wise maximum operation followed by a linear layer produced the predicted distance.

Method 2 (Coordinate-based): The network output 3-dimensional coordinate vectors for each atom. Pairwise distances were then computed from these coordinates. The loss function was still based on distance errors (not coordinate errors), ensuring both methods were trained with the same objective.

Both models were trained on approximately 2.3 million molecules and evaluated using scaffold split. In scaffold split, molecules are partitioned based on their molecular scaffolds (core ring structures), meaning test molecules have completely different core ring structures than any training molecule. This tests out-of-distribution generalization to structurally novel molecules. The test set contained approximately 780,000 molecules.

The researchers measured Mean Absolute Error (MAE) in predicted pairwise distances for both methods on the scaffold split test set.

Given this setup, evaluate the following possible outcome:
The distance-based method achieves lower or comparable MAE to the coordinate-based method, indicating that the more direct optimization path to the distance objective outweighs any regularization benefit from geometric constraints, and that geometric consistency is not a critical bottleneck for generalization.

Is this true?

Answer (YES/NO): YES